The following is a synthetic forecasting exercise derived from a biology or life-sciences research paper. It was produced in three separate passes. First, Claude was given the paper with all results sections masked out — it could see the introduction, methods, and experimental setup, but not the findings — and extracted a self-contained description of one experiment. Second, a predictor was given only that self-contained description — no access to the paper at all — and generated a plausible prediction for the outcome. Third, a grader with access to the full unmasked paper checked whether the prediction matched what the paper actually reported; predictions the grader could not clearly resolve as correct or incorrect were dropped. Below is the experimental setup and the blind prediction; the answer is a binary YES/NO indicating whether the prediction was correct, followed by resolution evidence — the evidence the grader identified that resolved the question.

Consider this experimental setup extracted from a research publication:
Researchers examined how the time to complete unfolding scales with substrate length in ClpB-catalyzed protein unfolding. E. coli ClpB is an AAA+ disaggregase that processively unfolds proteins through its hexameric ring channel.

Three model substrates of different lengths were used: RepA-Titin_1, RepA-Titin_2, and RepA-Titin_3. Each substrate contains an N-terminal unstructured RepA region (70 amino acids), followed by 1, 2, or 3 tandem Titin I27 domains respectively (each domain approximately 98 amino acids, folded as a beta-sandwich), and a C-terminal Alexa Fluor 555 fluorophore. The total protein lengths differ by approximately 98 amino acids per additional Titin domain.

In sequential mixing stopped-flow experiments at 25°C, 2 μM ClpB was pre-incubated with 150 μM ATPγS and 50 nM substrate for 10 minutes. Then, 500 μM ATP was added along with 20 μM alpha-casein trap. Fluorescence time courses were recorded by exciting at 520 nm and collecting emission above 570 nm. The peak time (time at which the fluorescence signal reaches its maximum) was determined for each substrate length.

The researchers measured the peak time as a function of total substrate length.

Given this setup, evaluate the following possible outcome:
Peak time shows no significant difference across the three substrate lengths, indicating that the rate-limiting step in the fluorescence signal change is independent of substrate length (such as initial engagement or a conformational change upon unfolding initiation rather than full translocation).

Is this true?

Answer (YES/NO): NO